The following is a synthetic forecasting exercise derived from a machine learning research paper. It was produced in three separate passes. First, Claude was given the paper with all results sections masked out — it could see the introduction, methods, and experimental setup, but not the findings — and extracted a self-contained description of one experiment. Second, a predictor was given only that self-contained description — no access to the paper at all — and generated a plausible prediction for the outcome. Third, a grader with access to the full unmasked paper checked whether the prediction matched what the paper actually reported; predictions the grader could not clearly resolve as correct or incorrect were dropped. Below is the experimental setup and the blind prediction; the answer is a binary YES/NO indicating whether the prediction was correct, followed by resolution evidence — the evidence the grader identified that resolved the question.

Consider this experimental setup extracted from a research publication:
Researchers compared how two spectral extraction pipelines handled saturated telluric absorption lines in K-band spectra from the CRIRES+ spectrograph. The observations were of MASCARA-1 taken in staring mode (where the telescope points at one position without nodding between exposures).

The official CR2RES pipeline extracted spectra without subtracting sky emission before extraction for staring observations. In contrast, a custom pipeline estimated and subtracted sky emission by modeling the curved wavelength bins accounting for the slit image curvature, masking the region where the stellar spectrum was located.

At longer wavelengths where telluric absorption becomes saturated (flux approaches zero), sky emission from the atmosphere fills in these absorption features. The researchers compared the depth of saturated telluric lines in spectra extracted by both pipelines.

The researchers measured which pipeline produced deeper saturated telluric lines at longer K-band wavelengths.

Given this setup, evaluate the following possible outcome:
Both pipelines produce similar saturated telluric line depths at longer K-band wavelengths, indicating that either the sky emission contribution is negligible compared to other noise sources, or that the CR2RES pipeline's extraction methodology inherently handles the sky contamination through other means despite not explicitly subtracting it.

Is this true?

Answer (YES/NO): NO